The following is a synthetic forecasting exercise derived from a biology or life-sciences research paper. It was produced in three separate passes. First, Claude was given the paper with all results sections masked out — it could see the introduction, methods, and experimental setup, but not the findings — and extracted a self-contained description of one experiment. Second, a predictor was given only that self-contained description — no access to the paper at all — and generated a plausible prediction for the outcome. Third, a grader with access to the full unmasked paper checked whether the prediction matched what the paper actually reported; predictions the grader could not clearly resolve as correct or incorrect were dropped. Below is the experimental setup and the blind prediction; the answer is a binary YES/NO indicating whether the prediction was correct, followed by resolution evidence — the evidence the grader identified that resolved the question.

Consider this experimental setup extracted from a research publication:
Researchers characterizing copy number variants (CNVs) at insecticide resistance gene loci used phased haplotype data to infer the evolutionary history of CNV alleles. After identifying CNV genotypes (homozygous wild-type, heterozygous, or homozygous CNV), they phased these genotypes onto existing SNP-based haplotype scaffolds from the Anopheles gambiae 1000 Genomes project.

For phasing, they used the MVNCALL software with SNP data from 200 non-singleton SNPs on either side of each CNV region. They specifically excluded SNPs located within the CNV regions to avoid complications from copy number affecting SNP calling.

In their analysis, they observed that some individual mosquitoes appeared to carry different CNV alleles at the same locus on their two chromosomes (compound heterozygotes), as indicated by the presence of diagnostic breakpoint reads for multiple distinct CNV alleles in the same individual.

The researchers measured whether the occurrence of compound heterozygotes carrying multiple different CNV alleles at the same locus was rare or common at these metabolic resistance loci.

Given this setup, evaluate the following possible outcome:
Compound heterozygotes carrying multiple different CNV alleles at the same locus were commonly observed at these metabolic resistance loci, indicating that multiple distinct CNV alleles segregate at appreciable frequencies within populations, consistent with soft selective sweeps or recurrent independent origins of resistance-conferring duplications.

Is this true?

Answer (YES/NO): NO